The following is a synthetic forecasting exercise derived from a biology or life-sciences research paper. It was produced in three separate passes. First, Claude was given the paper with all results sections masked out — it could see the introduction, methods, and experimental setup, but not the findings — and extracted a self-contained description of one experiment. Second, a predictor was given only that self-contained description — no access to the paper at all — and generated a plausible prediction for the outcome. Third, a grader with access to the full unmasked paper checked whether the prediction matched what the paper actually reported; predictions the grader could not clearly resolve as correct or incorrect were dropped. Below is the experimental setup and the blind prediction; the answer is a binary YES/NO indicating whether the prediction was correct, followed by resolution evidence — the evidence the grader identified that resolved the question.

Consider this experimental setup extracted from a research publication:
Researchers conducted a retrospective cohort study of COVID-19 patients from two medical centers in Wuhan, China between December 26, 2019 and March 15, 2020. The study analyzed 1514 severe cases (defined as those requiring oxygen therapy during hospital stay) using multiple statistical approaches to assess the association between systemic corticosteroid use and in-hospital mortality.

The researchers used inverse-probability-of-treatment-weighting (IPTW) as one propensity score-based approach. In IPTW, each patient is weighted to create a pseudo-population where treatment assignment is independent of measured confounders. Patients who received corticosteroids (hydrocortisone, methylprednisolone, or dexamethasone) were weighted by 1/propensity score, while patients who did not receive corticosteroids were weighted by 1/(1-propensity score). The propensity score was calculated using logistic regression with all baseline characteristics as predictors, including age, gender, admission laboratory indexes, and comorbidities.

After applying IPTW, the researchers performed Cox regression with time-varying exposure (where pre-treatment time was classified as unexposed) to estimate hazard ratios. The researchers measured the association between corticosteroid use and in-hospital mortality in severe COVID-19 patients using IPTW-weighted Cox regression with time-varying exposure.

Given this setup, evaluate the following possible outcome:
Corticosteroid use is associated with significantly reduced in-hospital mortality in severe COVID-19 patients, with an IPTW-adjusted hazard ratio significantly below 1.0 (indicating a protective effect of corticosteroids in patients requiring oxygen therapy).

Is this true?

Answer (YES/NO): NO